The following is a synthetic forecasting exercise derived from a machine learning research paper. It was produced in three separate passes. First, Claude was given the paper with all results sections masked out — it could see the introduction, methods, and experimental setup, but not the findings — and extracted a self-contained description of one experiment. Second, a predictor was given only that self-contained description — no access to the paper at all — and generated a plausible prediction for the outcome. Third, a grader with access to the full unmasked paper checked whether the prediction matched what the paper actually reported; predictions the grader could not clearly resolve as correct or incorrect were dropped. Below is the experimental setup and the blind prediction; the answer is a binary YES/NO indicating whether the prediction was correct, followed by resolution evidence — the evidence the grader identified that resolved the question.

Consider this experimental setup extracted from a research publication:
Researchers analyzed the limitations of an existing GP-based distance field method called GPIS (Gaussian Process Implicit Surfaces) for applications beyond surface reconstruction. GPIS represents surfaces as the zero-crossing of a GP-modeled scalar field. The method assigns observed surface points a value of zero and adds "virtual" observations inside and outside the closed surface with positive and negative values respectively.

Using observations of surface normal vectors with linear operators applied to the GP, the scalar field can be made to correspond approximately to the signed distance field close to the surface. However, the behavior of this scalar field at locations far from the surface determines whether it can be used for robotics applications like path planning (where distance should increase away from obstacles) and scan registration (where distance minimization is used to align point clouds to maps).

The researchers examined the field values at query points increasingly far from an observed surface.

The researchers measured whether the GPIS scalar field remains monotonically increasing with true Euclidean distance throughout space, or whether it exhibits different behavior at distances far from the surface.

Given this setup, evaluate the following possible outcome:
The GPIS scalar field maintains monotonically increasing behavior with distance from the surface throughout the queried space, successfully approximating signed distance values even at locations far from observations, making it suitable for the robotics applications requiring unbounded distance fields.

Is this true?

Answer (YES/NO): NO